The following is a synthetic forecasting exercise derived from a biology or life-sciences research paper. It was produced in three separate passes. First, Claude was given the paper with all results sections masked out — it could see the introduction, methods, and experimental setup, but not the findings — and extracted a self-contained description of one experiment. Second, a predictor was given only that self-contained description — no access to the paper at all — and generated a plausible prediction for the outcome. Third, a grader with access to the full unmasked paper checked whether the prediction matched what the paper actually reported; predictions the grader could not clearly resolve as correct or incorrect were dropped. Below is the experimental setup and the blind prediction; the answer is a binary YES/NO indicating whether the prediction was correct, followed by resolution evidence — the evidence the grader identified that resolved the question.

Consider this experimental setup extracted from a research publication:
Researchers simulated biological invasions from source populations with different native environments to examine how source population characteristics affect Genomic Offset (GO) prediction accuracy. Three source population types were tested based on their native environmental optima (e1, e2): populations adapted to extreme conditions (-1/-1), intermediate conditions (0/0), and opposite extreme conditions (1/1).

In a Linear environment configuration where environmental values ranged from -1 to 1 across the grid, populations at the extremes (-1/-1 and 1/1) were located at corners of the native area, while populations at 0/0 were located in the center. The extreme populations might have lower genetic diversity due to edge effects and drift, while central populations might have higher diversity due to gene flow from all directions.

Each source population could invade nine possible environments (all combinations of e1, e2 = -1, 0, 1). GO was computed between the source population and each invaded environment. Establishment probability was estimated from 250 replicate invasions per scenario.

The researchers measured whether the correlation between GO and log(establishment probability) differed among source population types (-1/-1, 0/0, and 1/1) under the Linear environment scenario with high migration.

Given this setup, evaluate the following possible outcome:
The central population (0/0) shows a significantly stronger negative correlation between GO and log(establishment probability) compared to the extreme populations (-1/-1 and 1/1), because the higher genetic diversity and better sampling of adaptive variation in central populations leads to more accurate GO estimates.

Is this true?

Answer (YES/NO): NO